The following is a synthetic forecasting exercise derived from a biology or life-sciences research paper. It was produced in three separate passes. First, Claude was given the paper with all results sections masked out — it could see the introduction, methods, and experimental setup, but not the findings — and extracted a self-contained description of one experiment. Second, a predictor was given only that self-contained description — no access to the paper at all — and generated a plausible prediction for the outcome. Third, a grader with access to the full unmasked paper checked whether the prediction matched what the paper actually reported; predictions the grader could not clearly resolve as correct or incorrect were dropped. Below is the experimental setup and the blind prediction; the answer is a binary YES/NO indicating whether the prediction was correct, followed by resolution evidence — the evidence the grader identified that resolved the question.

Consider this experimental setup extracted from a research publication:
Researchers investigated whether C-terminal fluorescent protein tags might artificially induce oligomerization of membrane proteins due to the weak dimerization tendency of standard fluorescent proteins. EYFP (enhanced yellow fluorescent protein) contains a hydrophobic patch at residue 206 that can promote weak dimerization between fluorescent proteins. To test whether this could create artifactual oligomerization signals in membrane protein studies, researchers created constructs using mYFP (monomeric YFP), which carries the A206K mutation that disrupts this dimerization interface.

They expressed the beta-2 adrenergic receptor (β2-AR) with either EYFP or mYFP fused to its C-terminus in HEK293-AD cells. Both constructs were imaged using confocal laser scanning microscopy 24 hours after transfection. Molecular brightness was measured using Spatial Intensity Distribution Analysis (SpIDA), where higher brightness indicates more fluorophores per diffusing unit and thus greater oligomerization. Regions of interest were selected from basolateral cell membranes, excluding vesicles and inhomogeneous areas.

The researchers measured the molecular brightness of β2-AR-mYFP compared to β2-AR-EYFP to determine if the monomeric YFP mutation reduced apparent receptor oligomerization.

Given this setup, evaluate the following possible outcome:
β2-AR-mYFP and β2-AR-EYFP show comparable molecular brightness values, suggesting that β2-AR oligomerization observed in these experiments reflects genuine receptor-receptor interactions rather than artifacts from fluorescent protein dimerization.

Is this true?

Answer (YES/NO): YES